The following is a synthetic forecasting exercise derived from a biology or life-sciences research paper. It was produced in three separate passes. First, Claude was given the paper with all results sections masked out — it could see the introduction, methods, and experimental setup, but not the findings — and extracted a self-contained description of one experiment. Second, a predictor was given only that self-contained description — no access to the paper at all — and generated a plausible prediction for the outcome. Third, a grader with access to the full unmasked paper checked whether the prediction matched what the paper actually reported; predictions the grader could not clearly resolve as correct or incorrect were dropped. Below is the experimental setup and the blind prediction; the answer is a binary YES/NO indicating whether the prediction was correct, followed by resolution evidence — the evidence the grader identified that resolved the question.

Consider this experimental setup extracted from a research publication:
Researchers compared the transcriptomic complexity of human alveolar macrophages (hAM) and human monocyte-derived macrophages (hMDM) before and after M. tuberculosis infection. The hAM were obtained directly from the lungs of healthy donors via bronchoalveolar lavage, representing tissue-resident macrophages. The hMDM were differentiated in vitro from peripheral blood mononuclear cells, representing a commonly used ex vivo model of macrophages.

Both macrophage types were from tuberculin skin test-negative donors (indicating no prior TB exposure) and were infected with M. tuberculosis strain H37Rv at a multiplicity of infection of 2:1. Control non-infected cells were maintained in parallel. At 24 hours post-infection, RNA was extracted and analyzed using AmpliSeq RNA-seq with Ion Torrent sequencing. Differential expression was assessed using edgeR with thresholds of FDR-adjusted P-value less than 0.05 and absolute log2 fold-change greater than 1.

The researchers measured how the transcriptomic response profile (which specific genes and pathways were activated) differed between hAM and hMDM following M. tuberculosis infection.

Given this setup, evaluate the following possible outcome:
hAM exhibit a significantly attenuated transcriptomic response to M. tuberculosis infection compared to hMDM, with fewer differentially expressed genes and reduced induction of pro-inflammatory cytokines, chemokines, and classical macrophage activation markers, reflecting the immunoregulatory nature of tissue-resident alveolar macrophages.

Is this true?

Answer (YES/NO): NO